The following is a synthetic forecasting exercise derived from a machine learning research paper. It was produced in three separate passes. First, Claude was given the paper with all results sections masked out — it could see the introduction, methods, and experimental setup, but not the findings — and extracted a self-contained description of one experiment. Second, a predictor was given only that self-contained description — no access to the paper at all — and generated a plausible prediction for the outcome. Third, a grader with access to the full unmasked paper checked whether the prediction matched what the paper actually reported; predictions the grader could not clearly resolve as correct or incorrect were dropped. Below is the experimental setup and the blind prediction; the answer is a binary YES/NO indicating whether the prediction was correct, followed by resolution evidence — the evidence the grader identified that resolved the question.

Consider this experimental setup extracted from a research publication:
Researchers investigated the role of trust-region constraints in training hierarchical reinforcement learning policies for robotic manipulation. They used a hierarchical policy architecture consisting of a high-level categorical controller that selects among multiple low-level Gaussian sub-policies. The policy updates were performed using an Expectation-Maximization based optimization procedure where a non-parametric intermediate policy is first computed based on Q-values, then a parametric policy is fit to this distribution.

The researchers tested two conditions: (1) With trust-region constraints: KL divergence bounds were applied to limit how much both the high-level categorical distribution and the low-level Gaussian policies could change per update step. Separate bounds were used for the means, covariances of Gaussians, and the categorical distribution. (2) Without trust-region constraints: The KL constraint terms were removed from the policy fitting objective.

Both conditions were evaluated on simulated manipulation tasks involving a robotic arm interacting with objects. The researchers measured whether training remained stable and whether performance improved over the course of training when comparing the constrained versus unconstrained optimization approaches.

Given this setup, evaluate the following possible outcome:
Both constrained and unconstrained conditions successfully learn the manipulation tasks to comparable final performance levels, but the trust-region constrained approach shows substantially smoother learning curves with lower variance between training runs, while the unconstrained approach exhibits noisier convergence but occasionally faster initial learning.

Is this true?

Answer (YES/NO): NO